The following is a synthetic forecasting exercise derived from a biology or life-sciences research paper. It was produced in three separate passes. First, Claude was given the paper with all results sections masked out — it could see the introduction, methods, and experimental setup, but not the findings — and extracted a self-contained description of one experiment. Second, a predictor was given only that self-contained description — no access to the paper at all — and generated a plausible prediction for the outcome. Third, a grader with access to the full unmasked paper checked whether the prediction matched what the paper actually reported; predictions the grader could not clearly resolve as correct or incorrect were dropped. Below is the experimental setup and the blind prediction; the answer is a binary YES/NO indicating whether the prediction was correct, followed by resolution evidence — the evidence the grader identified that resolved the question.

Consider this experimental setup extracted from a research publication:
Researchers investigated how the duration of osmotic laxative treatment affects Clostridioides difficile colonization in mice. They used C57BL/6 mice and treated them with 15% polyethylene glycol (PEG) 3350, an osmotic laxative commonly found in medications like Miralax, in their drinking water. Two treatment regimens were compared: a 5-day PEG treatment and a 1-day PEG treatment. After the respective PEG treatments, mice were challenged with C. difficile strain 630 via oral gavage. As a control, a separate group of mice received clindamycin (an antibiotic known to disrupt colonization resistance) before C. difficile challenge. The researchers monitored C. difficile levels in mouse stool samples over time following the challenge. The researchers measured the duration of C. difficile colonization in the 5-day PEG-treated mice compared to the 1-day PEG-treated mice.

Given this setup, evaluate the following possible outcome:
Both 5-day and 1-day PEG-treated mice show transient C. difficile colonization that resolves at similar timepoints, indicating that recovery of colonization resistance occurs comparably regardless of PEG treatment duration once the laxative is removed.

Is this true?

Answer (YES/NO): NO